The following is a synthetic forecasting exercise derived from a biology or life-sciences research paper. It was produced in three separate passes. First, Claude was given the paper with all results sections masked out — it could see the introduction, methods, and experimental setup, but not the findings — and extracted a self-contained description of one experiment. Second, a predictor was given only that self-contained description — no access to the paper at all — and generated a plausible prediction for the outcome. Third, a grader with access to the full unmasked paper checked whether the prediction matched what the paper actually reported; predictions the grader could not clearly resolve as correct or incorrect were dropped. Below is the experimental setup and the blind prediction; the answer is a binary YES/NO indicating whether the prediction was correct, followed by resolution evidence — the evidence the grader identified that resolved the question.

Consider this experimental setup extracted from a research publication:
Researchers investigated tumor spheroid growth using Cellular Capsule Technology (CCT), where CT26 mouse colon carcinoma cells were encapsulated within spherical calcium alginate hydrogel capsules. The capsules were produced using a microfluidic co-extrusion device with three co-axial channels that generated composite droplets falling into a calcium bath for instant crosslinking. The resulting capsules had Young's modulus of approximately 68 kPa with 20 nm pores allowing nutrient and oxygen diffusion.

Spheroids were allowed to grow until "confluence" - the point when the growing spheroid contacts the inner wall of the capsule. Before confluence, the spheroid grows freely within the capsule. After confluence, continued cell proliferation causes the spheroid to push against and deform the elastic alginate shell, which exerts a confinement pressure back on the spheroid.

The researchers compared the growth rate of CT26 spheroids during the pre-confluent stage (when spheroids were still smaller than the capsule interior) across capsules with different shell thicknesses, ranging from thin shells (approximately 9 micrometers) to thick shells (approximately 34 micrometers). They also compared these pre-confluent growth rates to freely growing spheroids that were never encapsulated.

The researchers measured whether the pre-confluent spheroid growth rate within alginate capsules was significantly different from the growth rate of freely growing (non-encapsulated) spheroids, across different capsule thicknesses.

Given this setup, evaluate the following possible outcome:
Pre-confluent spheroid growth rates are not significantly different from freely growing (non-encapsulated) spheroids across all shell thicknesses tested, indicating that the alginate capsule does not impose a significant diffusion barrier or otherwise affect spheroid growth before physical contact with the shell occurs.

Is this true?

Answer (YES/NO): YES